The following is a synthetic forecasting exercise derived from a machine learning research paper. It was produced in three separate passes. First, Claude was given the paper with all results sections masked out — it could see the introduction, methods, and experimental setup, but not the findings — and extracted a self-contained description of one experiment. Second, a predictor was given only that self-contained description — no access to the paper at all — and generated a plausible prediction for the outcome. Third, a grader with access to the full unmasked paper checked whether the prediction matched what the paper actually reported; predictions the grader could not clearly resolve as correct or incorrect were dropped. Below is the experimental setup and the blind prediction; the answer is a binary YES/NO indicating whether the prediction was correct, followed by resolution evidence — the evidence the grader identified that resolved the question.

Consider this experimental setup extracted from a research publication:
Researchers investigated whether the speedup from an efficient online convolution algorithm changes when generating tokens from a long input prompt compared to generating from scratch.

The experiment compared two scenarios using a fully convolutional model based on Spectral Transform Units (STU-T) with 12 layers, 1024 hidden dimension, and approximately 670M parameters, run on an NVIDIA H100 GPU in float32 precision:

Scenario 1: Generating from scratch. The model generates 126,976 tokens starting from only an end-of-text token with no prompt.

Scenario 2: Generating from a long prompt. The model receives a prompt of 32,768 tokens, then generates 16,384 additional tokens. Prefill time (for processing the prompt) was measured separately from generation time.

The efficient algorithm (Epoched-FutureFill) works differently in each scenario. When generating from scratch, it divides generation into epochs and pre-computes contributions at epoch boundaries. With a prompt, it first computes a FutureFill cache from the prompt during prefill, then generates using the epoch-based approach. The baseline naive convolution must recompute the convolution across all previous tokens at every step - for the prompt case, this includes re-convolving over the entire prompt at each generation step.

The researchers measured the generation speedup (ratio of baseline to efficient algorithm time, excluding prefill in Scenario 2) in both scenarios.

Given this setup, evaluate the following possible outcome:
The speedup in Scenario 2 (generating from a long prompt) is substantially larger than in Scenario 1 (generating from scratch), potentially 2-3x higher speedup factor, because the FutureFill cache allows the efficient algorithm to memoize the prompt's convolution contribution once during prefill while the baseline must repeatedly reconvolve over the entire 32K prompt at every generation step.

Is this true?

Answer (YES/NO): NO